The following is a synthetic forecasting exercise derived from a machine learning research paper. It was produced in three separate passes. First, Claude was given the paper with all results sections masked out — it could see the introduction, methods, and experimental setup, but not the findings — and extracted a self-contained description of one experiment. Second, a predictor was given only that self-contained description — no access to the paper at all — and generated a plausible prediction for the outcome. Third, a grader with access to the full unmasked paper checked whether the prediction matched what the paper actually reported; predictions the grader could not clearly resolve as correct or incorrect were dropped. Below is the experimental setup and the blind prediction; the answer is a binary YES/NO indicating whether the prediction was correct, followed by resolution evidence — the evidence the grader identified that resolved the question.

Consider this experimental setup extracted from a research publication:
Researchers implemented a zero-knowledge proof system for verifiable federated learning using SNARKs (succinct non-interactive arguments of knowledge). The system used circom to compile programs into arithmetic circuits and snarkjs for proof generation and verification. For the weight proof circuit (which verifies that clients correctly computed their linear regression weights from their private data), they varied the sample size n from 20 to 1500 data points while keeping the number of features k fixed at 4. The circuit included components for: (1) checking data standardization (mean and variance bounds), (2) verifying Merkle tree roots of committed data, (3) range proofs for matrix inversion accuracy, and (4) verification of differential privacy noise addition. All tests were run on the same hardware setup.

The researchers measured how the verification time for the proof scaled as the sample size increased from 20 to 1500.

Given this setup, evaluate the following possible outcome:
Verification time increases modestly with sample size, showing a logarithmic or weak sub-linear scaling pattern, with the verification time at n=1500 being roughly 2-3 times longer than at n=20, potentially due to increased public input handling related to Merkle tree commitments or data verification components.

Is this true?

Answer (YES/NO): NO